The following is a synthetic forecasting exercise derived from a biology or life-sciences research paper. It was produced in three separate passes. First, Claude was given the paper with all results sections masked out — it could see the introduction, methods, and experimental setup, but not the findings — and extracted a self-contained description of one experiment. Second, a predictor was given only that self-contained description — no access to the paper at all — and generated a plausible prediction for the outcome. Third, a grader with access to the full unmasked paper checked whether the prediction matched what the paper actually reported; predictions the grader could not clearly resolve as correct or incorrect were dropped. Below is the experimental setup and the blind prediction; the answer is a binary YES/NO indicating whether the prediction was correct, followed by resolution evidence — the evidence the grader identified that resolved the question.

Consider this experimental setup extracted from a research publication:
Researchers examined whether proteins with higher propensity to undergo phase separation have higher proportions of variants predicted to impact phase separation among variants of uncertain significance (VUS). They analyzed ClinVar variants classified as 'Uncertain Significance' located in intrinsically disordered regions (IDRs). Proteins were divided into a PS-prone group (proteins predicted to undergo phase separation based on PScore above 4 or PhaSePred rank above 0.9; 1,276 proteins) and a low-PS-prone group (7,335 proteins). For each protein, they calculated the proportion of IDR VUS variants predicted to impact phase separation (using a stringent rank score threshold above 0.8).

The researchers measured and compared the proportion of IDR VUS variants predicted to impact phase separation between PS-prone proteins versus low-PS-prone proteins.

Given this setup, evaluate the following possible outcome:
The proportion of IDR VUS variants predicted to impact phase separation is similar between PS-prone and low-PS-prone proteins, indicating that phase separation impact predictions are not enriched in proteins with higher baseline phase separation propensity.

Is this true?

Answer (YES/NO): NO